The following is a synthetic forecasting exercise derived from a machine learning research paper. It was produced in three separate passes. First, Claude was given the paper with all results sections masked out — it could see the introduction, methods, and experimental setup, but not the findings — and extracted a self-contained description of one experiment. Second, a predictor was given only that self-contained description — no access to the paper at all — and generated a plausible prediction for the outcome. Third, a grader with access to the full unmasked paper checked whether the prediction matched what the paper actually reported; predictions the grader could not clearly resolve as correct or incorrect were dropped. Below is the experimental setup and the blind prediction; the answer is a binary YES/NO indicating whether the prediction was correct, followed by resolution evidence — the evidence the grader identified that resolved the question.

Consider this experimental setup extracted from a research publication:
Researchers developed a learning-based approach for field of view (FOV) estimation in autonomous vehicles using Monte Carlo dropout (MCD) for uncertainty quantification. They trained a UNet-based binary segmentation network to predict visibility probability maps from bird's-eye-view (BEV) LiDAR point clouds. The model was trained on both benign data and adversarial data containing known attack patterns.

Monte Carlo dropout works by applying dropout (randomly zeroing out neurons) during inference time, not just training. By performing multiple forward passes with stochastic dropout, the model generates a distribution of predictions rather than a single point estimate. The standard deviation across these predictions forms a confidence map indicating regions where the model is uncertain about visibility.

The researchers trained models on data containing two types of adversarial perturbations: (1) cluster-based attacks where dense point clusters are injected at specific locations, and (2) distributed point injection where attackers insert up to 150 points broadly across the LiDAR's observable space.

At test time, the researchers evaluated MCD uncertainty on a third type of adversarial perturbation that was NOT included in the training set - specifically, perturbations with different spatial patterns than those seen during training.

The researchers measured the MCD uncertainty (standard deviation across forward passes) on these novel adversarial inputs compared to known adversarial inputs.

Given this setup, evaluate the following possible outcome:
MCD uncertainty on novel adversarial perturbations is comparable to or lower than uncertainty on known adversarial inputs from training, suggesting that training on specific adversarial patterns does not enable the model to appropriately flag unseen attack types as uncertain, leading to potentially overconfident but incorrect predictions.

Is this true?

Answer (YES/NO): NO